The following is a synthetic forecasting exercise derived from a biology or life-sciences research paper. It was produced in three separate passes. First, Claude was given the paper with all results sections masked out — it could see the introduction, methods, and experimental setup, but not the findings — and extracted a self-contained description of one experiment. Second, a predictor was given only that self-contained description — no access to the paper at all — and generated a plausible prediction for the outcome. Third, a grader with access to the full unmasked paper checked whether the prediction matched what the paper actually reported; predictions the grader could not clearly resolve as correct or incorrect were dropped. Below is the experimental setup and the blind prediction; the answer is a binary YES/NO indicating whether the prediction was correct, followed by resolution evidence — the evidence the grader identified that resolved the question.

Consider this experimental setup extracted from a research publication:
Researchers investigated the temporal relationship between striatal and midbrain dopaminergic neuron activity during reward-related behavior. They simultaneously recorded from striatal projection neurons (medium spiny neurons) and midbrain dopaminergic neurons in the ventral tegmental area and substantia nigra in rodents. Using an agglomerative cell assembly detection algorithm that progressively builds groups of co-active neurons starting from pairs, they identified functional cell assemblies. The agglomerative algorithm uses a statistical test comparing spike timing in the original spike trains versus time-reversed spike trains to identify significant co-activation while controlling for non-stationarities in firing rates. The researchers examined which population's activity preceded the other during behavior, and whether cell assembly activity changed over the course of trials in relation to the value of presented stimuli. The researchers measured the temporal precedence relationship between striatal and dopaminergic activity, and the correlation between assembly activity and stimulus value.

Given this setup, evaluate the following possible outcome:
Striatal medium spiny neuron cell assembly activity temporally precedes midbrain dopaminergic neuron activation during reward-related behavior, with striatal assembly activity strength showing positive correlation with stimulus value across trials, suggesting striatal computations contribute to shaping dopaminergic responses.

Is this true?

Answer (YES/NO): NO